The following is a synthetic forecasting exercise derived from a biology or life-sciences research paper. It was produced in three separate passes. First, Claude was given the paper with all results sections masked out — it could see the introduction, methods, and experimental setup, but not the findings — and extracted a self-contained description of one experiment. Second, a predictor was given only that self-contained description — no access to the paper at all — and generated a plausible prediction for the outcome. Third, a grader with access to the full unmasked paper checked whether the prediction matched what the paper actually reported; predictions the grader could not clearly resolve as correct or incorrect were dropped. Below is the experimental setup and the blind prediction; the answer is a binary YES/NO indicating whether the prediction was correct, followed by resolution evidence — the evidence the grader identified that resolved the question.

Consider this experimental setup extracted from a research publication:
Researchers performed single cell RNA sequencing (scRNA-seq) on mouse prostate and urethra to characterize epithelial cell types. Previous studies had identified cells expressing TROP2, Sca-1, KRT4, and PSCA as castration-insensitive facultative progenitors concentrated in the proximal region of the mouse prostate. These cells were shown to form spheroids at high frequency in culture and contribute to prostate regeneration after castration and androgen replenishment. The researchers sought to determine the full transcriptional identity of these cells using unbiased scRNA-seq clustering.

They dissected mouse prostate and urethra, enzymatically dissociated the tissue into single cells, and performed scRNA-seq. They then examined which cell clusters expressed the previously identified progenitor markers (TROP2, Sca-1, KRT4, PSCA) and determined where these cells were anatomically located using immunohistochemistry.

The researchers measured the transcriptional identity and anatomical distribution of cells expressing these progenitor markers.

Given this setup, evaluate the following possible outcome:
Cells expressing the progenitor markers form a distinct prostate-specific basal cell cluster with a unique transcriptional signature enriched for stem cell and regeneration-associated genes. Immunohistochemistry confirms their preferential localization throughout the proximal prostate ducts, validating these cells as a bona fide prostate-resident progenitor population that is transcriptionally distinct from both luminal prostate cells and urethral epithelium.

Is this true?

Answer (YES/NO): NO